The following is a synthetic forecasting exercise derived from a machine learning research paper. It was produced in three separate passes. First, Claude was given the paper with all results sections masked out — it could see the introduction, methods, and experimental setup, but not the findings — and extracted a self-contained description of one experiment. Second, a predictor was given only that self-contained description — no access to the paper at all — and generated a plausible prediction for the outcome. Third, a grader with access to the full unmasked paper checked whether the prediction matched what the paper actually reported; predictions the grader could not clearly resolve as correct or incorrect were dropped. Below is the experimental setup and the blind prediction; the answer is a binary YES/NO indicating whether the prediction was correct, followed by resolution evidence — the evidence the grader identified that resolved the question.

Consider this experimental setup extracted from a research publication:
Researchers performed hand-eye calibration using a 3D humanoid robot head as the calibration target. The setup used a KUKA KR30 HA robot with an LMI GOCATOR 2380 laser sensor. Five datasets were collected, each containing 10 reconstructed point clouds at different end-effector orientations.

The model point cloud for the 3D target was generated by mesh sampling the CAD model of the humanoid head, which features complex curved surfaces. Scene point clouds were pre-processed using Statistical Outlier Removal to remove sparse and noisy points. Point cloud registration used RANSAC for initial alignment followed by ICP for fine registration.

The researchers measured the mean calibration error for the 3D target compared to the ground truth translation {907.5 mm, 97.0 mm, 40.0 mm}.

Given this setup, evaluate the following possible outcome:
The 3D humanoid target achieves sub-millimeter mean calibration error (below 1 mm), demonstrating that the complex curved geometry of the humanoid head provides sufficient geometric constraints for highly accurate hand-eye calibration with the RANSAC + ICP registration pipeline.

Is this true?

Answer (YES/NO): YES